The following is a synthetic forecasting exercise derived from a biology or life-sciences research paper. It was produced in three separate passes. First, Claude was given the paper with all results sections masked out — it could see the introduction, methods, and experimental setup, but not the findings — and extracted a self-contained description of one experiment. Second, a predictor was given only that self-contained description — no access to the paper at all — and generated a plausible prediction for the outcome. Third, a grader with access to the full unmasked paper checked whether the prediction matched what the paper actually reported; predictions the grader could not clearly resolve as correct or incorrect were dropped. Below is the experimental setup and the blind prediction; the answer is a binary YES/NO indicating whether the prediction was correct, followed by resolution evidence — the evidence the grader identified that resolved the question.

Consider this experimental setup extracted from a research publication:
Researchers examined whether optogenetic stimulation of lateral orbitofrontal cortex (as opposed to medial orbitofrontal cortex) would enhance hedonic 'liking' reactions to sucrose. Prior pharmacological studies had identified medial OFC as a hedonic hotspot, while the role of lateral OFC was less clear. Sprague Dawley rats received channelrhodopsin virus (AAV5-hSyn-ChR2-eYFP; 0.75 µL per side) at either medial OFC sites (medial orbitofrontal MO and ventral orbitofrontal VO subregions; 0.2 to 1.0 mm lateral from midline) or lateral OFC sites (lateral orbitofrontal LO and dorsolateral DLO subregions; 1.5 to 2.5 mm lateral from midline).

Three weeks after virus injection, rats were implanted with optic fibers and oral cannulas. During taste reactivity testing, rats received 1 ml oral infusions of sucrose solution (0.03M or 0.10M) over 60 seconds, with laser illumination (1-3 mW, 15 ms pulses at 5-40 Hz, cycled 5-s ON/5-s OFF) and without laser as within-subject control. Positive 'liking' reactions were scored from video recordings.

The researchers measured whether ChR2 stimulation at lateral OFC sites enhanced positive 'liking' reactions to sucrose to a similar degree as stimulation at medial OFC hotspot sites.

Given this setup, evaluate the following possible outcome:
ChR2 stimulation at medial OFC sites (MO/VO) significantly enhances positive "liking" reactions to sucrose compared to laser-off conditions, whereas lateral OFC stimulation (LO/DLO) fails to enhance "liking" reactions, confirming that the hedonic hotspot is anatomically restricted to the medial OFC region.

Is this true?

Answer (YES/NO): NO